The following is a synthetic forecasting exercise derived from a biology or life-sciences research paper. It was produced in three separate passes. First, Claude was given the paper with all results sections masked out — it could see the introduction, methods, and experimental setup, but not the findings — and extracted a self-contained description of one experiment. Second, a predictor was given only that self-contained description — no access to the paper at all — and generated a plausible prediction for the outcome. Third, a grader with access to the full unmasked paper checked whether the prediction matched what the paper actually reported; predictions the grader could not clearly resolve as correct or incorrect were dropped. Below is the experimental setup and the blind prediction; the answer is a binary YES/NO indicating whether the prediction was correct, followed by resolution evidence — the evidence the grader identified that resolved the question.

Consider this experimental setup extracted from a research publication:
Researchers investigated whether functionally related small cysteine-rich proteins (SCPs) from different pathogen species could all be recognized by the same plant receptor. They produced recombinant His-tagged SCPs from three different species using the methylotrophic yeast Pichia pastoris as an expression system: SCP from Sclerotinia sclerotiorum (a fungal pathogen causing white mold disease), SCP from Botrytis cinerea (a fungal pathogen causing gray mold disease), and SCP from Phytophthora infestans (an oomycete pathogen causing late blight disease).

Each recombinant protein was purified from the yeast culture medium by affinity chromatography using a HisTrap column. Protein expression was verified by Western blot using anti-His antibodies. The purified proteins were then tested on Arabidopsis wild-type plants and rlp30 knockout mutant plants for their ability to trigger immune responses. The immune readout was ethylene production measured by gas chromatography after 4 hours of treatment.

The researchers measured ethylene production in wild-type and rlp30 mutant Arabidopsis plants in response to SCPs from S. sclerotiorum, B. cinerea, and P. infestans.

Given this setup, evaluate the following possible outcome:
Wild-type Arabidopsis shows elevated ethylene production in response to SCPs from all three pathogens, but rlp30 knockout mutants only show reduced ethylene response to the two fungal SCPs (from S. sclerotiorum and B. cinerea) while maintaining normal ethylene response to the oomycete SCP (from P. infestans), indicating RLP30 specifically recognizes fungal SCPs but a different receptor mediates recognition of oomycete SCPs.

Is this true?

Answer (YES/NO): NO